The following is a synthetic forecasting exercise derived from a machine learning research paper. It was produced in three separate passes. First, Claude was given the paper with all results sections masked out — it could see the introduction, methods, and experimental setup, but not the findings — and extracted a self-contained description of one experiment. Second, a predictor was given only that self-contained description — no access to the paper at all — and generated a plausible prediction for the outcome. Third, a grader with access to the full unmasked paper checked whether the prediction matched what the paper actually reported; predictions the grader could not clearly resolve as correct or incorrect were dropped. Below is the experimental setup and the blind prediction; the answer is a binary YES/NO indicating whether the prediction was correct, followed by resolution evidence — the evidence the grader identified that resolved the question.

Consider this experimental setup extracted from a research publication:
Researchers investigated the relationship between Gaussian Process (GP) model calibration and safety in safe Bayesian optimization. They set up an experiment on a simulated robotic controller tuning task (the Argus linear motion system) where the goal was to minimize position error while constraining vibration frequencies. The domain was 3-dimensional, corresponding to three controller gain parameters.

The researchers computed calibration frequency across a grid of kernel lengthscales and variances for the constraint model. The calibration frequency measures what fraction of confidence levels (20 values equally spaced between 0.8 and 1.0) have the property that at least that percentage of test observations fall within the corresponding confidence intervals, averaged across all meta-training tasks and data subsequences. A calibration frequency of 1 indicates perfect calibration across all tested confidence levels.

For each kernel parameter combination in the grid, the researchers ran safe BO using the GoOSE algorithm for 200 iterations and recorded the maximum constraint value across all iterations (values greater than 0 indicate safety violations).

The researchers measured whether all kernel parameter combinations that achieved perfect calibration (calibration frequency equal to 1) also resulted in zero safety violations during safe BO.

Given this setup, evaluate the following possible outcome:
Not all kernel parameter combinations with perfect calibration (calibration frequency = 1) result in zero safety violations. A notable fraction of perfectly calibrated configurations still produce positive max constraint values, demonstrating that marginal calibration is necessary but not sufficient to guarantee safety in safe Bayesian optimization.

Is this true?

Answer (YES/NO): NO